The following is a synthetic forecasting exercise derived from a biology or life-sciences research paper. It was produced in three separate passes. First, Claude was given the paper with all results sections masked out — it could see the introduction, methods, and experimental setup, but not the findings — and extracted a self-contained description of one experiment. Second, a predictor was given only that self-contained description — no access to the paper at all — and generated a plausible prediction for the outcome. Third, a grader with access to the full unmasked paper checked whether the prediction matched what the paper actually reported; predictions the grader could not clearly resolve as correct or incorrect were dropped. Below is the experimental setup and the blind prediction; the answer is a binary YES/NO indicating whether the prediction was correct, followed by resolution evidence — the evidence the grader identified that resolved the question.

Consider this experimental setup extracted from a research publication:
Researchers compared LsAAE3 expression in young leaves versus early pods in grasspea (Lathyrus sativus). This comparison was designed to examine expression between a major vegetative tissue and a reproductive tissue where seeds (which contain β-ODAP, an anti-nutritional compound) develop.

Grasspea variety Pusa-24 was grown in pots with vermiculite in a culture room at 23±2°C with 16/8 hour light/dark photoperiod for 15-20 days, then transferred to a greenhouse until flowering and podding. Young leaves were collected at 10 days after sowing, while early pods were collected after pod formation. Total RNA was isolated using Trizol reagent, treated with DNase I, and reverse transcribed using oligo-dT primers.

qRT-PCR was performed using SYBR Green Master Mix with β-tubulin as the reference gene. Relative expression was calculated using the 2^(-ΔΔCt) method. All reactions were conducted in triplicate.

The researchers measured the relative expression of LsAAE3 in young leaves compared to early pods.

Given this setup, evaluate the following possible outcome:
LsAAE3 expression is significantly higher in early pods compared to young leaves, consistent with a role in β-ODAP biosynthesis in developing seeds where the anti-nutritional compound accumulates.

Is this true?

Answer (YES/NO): NO